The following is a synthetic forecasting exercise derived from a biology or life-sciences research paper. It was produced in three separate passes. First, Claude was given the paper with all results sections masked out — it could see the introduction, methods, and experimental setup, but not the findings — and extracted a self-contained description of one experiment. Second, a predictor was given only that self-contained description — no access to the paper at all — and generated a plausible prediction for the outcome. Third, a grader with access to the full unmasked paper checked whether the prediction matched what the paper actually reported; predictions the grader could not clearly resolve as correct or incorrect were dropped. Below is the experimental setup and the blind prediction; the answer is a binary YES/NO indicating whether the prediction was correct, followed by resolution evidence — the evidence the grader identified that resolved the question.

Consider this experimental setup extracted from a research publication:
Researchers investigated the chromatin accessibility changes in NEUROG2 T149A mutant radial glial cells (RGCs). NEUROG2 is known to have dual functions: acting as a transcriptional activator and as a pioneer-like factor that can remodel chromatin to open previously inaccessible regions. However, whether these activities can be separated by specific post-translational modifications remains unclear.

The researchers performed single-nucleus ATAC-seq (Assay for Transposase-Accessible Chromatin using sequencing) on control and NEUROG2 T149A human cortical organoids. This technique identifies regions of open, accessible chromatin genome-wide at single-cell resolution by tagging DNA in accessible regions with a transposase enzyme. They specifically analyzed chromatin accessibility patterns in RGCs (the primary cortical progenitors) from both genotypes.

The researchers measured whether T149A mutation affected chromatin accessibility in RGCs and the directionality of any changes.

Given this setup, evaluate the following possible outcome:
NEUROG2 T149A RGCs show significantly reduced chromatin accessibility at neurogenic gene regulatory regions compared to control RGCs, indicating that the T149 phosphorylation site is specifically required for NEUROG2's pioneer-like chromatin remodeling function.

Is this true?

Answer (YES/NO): NO